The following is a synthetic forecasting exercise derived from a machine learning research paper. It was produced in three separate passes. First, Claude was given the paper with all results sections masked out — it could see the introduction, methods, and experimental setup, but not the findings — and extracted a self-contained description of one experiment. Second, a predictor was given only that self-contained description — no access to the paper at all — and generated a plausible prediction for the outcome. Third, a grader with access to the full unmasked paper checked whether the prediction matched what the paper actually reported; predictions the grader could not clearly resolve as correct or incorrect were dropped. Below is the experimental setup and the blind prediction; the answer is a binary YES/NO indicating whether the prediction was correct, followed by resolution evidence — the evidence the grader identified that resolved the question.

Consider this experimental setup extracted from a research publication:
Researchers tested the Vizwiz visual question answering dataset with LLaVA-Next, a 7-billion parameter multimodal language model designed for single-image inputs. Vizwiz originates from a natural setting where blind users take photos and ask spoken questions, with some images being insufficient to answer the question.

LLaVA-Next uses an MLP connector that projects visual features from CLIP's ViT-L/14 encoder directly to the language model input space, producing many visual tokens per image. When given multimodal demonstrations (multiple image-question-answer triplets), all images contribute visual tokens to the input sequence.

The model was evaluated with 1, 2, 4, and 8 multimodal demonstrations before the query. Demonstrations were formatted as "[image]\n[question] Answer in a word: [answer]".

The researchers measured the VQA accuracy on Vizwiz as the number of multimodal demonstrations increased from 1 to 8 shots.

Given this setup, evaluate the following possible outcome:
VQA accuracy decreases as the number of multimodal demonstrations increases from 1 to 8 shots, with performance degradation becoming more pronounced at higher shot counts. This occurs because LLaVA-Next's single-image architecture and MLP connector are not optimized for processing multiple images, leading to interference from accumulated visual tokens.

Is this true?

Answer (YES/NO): YES